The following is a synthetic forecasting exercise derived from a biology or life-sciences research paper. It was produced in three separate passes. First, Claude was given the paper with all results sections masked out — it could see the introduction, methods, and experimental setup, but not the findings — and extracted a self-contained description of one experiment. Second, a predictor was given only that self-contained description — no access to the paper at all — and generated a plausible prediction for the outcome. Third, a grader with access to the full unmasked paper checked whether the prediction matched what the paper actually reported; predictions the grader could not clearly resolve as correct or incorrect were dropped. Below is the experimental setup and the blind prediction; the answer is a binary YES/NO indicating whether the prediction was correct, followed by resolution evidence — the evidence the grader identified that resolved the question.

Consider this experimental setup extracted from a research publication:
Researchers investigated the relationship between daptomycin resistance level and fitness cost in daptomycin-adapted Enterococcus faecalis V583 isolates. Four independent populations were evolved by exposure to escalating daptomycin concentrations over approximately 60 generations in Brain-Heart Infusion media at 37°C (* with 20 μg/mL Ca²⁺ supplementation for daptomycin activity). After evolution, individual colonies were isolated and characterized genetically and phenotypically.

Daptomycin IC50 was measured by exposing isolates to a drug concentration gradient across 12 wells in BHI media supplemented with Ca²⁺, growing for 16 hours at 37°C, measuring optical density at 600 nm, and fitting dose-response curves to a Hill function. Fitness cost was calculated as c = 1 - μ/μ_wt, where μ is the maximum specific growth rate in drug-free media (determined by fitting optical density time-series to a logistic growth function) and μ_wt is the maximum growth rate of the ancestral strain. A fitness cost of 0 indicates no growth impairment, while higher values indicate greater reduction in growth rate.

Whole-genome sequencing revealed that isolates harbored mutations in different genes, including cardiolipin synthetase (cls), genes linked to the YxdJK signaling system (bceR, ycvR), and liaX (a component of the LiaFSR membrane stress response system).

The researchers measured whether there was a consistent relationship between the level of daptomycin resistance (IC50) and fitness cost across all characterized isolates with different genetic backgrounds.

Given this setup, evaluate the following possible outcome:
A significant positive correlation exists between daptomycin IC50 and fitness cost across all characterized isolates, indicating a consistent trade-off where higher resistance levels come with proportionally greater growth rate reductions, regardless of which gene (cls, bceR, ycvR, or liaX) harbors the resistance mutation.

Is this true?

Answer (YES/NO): NO